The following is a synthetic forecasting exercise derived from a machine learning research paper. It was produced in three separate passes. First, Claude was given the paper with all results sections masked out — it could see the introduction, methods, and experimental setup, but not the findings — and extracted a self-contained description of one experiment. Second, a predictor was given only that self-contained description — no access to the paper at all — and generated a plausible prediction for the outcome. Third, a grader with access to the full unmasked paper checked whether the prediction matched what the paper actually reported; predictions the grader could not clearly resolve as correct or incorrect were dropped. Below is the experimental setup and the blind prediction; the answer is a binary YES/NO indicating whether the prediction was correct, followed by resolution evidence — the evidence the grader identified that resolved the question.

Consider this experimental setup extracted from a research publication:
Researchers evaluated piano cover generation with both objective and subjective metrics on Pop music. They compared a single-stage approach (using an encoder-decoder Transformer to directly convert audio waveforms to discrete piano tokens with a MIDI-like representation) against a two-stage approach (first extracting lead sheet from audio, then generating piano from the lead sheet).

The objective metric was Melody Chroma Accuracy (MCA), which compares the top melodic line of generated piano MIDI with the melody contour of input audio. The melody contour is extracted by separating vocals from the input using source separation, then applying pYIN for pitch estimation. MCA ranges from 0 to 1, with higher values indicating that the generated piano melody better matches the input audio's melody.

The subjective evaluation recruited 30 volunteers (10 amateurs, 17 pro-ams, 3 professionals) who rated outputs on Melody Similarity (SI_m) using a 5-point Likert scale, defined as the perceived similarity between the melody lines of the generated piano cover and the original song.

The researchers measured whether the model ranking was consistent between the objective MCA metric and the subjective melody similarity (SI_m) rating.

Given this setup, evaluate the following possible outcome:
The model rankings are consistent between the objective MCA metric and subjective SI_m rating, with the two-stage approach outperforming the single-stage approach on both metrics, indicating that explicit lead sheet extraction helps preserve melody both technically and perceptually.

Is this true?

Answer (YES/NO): NO